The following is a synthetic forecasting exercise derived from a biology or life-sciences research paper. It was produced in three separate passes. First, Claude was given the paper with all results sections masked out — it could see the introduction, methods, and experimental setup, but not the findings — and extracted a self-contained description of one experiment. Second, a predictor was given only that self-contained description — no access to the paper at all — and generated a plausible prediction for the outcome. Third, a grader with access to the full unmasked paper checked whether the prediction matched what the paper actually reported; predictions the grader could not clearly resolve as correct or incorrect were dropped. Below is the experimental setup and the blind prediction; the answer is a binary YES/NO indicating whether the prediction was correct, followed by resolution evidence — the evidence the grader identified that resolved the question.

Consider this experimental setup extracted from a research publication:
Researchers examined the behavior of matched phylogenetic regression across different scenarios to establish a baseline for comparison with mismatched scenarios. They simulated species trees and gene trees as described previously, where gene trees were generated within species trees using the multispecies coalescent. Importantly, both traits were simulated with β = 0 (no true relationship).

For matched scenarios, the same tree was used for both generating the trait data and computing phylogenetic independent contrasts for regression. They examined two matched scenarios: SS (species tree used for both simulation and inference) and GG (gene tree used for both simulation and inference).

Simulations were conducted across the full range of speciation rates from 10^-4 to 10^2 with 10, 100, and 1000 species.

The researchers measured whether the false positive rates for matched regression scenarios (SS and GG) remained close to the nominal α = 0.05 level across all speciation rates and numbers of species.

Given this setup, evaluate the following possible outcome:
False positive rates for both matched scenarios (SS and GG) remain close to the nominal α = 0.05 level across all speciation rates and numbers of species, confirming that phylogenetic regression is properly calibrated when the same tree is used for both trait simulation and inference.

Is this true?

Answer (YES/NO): YES